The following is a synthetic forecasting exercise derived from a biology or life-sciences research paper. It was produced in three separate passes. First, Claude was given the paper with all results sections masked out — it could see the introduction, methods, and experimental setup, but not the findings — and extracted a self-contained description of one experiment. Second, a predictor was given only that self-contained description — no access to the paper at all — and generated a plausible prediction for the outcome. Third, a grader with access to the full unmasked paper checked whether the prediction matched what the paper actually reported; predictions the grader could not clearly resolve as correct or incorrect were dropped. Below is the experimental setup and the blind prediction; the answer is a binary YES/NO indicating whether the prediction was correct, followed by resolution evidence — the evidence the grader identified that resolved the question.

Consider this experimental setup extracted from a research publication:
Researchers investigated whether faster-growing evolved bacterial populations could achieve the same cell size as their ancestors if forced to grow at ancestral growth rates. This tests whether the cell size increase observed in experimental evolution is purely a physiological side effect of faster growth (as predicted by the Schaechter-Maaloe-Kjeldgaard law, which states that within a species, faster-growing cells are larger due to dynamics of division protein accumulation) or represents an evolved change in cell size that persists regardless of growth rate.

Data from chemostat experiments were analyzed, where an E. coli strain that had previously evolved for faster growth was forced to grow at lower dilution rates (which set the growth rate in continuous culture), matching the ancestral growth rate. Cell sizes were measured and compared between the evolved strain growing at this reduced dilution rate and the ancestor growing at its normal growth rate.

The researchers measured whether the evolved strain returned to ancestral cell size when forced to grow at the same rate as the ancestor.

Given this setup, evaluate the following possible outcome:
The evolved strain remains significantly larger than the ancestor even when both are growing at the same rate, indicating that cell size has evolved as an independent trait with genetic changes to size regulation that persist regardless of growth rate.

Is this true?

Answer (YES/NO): YES